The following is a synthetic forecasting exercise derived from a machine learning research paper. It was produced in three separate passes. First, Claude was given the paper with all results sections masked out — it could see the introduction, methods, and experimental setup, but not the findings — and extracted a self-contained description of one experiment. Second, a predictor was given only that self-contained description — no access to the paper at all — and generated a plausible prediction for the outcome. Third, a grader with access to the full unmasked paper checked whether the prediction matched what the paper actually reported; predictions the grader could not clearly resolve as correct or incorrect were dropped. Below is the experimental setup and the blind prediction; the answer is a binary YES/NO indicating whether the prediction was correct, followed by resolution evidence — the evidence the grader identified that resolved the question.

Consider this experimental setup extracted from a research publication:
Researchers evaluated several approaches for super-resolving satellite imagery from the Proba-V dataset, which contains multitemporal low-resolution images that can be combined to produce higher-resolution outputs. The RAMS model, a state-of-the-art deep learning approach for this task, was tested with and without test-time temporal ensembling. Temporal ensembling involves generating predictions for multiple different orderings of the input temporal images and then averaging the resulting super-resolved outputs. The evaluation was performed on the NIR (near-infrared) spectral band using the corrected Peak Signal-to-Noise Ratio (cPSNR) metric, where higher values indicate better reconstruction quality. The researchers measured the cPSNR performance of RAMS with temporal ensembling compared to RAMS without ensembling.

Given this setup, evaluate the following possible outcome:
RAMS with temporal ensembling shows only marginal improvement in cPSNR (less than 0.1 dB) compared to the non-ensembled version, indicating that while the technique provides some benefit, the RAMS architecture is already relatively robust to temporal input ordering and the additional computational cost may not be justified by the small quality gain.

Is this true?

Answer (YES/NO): NO